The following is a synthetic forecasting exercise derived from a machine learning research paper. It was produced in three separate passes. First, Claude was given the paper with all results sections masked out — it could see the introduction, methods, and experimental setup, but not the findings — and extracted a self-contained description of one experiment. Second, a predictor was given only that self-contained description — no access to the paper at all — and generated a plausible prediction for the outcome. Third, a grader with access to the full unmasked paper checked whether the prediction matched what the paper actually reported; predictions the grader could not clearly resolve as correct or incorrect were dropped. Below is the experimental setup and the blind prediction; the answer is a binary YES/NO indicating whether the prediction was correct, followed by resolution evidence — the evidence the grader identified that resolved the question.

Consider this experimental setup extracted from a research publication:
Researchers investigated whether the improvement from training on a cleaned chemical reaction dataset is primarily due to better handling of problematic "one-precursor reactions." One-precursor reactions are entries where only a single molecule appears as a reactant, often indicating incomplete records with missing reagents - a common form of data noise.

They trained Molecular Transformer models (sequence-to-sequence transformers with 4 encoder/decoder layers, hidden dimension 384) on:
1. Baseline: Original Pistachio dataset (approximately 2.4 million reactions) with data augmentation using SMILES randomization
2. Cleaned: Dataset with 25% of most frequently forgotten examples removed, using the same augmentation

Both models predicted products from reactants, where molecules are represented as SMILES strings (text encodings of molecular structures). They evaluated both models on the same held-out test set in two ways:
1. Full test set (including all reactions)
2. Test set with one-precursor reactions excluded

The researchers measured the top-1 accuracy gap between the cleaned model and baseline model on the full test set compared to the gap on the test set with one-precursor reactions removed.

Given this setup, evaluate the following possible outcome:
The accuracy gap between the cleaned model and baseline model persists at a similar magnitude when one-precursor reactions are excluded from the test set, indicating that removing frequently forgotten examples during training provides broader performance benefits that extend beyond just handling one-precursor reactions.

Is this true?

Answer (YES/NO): YES